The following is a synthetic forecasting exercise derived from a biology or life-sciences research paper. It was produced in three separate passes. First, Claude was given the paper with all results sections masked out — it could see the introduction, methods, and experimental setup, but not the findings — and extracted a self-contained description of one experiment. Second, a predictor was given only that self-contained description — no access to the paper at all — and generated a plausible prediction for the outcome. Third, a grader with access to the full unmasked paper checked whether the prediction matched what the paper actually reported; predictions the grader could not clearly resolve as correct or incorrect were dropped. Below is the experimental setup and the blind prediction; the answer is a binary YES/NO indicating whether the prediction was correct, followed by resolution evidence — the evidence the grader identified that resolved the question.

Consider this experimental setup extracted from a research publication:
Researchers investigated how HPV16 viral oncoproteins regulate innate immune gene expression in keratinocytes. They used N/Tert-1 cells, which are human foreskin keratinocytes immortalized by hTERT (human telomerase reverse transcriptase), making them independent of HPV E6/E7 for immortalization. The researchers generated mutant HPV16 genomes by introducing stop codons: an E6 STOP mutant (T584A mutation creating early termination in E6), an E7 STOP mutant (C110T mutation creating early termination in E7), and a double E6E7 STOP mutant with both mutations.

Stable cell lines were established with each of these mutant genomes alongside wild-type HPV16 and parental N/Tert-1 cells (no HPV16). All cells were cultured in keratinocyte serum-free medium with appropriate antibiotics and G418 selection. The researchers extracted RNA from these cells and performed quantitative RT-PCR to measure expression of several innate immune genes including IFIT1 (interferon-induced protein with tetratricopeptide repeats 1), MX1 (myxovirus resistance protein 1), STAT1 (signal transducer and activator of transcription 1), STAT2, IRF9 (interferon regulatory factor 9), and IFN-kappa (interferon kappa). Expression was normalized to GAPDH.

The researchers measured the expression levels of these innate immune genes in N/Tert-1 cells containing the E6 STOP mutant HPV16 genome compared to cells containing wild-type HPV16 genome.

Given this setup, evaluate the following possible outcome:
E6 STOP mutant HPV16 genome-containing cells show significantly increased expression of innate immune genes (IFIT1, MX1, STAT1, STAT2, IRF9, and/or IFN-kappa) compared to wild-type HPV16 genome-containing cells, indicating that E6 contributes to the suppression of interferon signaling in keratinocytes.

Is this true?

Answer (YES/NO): YES